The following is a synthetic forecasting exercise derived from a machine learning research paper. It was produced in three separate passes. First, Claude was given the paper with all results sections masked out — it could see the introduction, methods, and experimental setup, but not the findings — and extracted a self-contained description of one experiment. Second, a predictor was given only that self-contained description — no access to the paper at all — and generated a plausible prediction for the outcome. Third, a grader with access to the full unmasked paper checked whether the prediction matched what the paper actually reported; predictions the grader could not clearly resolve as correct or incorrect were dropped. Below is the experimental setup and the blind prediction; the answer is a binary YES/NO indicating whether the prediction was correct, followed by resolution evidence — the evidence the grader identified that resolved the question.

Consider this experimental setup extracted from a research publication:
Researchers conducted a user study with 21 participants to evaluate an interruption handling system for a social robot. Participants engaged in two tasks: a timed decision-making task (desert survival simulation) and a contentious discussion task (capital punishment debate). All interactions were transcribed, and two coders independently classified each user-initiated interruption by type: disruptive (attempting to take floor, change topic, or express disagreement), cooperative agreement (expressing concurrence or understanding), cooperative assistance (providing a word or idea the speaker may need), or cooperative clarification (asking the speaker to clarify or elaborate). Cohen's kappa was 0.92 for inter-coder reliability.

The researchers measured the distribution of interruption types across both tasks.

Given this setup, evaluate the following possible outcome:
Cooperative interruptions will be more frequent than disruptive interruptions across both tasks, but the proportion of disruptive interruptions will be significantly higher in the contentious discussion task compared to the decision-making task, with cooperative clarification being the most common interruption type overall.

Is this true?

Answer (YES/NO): NO